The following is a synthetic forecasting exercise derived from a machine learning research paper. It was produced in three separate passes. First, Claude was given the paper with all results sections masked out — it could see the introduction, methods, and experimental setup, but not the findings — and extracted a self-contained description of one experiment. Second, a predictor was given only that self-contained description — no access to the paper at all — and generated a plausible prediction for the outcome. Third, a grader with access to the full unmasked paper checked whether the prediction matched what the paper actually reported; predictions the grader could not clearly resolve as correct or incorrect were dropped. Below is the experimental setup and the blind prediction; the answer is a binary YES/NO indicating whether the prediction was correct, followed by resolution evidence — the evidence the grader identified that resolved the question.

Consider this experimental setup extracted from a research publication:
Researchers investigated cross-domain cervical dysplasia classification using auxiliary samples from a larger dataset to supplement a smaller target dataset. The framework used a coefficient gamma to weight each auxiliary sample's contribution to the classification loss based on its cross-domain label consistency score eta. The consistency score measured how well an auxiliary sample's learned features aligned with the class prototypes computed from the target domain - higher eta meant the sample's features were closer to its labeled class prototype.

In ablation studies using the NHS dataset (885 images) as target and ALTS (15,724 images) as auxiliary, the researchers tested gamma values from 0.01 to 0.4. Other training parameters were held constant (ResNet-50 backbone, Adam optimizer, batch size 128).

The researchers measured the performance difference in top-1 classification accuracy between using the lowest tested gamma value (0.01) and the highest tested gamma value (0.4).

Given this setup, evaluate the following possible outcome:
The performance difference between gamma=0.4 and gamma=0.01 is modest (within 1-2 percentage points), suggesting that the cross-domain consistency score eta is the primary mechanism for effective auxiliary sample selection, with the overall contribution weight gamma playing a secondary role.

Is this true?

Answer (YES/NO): YES